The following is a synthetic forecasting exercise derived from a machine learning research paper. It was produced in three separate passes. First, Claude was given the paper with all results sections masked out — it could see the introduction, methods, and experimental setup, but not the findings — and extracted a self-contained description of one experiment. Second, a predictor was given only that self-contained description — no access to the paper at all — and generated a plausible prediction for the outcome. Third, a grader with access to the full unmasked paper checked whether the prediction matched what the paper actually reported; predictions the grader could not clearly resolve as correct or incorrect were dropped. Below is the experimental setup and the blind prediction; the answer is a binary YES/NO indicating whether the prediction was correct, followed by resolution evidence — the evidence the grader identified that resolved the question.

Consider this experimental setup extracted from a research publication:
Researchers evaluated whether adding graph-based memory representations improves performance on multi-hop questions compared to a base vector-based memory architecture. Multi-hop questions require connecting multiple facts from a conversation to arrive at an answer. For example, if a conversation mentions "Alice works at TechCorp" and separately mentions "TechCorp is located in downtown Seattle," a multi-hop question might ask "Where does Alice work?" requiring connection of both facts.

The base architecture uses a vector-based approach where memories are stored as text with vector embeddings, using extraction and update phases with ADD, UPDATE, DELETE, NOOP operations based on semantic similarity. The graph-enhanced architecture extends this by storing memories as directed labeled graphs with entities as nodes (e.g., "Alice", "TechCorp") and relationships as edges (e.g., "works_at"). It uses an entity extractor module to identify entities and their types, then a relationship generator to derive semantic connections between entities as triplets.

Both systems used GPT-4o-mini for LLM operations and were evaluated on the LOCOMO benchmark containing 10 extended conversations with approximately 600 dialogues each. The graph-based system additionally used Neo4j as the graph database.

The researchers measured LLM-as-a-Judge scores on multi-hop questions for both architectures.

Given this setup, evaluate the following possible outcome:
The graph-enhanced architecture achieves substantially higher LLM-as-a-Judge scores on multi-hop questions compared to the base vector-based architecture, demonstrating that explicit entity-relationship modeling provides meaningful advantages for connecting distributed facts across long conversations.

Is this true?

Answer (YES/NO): NO